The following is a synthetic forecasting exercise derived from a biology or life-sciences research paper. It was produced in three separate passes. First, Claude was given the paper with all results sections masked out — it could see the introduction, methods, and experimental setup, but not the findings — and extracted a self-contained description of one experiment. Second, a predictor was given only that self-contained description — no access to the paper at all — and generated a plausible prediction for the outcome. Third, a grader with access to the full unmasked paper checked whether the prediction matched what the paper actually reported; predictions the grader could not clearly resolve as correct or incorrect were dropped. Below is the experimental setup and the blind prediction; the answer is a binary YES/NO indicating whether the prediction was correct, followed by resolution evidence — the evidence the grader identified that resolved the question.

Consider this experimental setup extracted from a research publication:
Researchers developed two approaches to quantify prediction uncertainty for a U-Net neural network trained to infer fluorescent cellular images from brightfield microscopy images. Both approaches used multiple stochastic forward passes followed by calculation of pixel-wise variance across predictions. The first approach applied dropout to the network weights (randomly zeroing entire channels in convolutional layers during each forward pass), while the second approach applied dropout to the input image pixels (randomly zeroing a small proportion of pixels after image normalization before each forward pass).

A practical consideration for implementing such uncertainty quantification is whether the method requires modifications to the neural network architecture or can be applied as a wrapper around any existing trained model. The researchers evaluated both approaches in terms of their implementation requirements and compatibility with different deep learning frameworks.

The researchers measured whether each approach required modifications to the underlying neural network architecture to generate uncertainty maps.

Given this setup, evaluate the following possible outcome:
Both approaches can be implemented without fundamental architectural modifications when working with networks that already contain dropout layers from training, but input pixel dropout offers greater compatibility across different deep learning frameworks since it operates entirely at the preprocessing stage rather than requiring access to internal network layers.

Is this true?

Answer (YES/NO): NO